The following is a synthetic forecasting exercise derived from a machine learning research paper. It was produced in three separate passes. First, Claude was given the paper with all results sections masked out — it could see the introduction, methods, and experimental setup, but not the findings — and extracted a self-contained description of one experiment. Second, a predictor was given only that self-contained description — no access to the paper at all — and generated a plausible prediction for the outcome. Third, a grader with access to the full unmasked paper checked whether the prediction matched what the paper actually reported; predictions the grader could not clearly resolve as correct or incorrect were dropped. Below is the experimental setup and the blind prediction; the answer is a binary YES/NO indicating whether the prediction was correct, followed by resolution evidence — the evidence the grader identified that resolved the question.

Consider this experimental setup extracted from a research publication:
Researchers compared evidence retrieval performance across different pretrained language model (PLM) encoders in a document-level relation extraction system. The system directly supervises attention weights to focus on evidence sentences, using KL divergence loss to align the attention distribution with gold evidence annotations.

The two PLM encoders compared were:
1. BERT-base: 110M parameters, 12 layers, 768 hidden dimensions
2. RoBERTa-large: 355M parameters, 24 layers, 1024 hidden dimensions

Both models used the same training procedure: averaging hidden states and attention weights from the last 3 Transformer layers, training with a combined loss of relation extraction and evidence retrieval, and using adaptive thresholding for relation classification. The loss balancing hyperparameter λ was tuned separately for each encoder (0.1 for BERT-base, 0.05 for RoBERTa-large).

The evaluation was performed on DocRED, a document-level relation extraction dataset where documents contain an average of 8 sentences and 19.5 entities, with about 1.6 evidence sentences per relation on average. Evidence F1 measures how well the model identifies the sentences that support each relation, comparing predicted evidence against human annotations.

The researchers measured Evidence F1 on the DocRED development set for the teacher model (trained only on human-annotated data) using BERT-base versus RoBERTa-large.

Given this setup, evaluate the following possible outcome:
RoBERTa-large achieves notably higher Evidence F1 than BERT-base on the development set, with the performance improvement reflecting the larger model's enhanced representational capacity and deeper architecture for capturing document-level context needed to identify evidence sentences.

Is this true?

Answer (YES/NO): NO